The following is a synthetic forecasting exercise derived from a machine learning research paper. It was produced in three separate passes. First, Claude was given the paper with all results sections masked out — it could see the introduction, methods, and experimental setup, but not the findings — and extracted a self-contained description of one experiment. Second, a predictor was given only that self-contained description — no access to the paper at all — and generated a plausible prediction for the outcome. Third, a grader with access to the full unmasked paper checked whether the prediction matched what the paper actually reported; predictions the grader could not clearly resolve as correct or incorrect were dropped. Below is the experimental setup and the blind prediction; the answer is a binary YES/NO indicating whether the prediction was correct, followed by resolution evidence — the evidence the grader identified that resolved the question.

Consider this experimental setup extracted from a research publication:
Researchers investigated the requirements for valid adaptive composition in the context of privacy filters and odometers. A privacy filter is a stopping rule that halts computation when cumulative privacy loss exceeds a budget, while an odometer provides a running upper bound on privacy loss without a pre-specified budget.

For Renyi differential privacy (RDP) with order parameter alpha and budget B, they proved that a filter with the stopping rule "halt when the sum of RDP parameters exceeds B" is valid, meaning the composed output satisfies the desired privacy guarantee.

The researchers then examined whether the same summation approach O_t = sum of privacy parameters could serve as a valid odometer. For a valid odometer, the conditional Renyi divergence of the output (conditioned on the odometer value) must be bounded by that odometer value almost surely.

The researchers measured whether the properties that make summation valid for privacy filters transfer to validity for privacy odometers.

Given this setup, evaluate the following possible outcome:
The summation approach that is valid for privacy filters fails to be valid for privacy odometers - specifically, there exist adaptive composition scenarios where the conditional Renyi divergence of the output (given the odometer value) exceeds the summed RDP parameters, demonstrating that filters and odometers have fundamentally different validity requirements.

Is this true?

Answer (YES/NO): YES